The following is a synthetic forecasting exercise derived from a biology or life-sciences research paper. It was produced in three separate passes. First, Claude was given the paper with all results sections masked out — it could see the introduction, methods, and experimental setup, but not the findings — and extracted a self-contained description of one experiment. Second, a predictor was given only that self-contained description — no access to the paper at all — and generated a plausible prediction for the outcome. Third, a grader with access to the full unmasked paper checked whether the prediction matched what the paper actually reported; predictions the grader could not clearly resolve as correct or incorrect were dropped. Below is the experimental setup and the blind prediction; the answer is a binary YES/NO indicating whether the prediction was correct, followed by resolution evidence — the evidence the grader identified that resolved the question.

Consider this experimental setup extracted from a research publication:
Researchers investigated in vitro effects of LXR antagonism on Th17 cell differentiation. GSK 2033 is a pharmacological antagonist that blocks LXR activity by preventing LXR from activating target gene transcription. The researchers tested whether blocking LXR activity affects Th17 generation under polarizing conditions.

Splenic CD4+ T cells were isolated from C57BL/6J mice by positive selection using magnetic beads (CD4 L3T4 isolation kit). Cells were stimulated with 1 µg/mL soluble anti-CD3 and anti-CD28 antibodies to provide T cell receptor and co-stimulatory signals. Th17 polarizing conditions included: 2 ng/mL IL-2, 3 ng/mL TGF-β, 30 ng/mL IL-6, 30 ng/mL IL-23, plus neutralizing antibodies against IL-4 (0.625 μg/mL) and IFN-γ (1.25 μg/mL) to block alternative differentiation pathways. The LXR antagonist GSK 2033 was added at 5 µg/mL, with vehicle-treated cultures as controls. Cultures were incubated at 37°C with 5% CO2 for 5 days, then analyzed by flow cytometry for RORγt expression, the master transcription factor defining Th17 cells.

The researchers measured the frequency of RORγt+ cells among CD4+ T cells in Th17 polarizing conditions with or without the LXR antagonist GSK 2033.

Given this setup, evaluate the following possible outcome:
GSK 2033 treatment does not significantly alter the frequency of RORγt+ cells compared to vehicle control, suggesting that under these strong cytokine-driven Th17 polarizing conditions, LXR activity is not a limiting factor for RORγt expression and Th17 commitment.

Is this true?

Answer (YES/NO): YES